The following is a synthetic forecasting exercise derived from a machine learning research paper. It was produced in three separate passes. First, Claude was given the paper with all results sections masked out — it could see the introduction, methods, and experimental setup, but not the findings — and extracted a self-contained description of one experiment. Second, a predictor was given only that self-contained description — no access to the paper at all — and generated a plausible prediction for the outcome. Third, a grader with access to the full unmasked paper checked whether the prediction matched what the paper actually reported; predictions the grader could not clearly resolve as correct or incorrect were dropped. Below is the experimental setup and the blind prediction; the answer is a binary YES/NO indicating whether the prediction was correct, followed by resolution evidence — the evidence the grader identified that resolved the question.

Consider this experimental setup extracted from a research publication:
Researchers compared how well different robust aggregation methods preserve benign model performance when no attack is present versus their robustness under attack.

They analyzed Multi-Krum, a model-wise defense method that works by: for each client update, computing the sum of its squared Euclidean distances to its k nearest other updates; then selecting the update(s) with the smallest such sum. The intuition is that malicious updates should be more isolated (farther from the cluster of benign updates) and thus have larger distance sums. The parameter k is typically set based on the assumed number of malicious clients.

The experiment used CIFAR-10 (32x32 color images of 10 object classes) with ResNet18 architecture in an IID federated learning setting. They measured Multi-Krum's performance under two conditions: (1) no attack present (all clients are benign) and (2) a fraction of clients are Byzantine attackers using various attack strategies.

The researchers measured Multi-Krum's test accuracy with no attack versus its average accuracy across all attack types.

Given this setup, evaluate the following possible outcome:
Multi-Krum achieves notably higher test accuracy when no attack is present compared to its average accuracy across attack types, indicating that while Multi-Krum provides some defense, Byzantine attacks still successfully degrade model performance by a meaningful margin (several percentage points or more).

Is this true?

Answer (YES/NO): YES